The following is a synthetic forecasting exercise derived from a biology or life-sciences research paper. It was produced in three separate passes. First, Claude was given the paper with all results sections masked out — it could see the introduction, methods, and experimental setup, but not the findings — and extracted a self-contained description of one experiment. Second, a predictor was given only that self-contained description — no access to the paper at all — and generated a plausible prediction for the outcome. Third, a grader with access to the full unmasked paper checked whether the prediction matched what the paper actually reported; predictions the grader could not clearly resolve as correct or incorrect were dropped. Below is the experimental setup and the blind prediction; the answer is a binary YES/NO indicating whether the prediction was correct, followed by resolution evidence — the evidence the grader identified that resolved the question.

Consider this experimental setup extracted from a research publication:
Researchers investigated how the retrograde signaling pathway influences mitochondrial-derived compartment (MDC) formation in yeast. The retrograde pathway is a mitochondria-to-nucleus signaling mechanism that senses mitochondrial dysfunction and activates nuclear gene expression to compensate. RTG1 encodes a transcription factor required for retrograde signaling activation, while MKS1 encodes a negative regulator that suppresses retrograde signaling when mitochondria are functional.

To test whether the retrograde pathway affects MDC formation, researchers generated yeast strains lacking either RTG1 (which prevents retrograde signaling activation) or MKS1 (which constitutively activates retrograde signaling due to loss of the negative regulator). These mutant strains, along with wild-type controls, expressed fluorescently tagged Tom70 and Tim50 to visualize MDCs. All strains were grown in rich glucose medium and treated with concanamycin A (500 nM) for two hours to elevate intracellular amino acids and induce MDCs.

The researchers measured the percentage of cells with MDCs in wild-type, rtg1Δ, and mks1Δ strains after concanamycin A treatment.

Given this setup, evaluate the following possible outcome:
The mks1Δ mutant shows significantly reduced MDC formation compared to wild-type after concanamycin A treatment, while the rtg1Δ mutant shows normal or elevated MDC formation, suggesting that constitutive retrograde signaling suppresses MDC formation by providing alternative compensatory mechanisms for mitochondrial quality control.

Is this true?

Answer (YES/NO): YES